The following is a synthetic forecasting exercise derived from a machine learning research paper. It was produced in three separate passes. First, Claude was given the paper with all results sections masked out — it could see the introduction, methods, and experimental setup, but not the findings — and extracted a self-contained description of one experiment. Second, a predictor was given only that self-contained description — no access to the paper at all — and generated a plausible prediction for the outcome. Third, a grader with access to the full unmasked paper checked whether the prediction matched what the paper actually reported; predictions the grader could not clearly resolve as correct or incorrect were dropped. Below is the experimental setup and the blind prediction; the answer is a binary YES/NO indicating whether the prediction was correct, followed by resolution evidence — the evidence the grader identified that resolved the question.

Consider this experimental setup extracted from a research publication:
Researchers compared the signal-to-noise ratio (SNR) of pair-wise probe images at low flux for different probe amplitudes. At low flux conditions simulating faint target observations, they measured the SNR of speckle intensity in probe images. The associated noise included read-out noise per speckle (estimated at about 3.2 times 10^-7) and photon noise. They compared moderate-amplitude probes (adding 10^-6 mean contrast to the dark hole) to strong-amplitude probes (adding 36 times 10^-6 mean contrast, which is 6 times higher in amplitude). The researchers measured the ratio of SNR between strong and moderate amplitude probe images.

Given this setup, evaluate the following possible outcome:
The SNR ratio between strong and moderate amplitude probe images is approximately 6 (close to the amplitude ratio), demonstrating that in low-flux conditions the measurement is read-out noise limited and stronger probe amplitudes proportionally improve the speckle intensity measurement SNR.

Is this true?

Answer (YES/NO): YES